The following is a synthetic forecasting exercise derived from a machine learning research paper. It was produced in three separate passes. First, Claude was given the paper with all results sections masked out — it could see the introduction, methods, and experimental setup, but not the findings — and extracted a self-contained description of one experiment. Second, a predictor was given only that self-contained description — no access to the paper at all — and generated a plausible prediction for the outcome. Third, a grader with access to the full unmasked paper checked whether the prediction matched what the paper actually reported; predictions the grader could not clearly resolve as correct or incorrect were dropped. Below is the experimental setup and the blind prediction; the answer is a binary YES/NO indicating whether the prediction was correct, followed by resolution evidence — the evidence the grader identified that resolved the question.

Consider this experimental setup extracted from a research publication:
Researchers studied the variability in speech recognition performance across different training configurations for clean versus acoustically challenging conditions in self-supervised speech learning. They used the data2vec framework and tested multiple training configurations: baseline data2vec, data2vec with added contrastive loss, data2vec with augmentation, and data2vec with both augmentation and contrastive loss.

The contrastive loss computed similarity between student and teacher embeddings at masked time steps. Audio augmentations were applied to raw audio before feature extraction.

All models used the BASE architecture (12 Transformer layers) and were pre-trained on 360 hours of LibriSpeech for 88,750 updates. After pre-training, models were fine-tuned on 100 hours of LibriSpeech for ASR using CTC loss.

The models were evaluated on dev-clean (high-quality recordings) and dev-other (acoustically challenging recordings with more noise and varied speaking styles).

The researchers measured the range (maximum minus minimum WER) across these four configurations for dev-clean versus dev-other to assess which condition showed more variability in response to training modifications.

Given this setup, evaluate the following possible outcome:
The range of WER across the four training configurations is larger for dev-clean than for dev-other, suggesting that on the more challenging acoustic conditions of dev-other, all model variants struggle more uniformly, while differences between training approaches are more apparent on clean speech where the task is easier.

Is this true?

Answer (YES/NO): NO